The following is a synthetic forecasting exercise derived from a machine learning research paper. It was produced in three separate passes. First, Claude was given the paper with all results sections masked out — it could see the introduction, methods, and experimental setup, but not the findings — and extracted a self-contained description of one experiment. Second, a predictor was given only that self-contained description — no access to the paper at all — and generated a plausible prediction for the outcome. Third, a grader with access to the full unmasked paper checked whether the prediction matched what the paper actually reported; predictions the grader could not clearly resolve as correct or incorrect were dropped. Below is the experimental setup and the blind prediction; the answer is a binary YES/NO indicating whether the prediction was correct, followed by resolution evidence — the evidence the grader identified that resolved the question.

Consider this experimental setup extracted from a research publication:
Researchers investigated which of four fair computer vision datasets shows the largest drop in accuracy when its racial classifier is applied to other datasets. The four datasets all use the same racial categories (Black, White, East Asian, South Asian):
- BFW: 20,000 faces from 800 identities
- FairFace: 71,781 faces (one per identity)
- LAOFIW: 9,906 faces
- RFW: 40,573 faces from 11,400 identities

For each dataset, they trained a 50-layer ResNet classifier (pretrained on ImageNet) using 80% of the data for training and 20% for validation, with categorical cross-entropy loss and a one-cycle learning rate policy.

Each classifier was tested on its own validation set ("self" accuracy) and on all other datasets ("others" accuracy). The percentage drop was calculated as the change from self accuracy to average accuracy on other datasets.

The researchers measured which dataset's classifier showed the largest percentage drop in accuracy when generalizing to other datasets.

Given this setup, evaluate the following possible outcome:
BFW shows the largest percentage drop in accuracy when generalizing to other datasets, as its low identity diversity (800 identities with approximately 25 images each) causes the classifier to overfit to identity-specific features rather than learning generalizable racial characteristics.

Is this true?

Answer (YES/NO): YES